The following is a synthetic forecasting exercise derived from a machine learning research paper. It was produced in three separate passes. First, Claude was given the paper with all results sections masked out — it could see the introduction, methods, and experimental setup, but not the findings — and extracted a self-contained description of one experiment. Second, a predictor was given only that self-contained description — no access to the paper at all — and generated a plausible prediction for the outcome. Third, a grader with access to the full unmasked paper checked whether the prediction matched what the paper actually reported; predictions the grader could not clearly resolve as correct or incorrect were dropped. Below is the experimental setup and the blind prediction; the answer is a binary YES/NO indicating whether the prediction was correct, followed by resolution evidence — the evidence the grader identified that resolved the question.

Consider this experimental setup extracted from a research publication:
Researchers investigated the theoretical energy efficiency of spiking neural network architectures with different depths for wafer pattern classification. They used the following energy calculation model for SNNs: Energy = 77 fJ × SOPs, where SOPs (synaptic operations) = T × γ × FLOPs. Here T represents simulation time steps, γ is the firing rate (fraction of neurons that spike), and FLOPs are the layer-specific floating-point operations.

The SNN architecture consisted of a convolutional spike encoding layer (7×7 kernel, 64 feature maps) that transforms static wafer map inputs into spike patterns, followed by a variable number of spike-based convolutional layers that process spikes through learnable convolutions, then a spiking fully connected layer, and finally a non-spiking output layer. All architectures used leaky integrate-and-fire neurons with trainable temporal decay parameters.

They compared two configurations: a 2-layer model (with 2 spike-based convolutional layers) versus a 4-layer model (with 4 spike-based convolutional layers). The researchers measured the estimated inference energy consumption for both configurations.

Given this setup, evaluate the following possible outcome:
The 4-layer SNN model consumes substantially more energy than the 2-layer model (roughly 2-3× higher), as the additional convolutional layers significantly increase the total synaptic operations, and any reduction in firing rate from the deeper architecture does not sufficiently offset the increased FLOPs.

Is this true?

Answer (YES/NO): NO